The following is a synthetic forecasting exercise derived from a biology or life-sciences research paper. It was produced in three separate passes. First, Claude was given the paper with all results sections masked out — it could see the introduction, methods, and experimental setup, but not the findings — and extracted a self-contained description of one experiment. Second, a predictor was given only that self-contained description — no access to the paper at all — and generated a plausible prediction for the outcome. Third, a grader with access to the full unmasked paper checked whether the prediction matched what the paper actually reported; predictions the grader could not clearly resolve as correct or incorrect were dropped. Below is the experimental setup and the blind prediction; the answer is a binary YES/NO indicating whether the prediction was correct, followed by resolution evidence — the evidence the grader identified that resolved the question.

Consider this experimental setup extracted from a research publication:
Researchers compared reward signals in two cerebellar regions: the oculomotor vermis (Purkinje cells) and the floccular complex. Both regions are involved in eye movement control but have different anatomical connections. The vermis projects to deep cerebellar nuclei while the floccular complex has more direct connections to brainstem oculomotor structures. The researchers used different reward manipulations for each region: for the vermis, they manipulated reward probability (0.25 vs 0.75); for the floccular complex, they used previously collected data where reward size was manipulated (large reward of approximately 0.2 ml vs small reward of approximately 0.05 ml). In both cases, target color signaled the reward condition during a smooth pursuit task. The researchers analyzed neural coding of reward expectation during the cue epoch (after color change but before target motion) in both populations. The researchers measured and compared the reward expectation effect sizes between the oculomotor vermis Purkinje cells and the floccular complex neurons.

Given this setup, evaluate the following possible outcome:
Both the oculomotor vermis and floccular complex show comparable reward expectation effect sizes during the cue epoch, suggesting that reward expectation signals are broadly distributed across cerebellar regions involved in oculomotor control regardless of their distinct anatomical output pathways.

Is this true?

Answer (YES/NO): YES